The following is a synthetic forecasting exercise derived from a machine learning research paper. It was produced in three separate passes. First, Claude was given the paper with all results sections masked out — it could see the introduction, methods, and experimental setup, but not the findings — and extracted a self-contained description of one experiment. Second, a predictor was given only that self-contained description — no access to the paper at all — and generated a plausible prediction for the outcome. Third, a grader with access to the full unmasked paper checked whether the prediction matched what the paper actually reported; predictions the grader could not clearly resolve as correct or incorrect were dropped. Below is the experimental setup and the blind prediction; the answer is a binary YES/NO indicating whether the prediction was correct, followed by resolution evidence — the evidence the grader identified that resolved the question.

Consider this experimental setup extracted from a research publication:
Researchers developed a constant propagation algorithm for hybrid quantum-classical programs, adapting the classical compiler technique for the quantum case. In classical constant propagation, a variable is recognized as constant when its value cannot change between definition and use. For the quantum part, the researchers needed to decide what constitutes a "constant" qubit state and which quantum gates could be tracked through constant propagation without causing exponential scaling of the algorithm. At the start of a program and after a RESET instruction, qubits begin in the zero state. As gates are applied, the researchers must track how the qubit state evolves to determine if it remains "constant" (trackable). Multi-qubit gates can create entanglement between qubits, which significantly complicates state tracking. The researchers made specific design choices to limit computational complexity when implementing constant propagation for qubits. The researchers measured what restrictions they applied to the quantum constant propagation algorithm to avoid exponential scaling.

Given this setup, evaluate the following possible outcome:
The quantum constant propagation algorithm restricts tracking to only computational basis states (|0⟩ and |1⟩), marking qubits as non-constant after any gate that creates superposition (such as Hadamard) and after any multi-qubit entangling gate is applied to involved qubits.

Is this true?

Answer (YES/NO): NO